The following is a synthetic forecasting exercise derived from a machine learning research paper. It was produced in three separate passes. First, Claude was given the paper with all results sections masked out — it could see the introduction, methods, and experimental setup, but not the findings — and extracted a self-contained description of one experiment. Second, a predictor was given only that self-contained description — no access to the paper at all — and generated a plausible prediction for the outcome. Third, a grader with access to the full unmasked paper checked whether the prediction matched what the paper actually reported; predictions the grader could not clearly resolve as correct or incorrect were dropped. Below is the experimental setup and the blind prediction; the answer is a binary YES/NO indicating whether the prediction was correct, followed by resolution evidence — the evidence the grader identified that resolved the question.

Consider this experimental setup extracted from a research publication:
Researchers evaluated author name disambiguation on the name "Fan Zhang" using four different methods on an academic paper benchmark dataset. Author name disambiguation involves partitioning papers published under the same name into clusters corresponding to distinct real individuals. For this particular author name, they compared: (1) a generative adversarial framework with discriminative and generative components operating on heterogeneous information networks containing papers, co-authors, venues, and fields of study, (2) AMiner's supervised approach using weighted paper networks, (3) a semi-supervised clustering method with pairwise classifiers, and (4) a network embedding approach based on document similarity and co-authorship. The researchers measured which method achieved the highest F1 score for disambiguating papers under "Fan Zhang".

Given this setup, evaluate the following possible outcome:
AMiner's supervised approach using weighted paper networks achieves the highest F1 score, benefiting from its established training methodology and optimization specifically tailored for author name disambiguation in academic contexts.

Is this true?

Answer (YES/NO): NO